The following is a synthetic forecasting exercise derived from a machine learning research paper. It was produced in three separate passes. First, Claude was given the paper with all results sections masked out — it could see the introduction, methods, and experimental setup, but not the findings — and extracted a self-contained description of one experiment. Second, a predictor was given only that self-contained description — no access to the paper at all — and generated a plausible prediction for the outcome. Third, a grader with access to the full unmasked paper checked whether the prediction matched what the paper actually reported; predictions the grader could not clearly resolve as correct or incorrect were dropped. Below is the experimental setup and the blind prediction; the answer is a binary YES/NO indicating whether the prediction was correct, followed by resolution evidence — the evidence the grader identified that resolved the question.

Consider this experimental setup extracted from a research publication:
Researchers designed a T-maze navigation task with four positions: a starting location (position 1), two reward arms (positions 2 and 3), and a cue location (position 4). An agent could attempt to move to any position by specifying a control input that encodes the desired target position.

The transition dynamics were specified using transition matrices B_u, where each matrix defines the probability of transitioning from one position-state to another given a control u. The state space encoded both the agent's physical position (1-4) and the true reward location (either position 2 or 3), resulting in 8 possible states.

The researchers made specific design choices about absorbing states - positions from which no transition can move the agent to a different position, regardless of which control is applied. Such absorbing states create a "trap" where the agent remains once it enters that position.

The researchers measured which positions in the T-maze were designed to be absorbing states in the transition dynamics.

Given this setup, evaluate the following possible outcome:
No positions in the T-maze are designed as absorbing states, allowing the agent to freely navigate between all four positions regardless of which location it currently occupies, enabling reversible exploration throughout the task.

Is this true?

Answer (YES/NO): NO